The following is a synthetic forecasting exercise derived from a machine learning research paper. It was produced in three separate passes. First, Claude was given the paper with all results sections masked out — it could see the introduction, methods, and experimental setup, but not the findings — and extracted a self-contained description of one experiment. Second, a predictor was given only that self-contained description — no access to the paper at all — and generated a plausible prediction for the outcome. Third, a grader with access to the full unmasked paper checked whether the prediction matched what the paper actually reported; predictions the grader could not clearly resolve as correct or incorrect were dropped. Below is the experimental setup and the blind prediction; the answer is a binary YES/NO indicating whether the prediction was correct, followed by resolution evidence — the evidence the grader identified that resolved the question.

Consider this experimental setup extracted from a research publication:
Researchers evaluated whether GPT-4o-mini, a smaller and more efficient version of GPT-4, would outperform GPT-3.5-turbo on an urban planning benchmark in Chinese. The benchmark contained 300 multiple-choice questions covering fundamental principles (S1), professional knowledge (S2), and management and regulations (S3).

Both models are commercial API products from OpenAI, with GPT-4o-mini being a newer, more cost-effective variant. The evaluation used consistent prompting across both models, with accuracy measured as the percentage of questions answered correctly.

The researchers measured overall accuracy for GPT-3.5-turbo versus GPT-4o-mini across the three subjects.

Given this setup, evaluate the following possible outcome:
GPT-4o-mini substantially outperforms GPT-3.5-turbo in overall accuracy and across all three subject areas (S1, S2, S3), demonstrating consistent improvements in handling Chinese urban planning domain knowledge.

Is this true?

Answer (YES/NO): NO